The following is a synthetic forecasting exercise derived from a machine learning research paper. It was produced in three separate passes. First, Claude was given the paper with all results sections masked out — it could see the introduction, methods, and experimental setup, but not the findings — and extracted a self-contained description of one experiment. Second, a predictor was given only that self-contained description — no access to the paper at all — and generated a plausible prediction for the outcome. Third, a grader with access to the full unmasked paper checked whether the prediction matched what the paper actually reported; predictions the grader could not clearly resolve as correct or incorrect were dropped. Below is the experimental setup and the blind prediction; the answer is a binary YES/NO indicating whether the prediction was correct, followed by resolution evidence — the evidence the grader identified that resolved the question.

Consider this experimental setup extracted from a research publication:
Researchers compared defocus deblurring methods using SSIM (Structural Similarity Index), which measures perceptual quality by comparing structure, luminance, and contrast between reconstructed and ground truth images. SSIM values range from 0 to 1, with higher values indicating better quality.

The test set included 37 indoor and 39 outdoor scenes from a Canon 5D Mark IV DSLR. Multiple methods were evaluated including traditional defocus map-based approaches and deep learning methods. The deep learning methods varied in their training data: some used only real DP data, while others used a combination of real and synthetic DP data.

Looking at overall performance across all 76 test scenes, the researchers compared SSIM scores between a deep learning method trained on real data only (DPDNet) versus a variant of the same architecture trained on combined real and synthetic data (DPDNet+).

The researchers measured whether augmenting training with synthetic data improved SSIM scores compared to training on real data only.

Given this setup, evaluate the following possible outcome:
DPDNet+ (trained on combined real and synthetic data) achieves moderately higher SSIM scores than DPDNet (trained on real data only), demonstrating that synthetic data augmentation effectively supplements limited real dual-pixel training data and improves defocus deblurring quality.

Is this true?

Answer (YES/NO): NO